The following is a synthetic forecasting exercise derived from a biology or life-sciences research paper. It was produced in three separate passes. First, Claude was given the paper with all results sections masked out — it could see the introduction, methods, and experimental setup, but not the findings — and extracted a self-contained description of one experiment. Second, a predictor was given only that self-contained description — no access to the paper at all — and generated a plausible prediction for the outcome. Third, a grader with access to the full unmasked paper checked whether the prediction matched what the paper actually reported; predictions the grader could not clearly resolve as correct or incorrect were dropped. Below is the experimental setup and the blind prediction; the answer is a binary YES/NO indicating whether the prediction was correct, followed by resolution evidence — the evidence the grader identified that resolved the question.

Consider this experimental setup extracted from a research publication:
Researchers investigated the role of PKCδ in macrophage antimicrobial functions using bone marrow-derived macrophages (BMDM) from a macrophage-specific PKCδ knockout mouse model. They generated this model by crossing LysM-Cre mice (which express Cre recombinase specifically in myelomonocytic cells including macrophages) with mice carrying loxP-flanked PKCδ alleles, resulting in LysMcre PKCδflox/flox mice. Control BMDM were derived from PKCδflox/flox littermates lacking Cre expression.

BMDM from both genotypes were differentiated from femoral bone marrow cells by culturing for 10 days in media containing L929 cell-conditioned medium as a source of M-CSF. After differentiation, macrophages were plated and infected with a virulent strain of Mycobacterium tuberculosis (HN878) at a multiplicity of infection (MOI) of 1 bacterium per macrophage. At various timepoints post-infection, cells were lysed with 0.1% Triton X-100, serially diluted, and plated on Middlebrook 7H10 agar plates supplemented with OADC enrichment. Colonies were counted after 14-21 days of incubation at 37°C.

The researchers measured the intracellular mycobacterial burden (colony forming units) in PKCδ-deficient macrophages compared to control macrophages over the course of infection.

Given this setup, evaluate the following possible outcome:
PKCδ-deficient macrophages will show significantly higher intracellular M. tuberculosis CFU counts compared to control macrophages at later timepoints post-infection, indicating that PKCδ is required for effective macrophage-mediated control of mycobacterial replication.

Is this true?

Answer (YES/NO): YES